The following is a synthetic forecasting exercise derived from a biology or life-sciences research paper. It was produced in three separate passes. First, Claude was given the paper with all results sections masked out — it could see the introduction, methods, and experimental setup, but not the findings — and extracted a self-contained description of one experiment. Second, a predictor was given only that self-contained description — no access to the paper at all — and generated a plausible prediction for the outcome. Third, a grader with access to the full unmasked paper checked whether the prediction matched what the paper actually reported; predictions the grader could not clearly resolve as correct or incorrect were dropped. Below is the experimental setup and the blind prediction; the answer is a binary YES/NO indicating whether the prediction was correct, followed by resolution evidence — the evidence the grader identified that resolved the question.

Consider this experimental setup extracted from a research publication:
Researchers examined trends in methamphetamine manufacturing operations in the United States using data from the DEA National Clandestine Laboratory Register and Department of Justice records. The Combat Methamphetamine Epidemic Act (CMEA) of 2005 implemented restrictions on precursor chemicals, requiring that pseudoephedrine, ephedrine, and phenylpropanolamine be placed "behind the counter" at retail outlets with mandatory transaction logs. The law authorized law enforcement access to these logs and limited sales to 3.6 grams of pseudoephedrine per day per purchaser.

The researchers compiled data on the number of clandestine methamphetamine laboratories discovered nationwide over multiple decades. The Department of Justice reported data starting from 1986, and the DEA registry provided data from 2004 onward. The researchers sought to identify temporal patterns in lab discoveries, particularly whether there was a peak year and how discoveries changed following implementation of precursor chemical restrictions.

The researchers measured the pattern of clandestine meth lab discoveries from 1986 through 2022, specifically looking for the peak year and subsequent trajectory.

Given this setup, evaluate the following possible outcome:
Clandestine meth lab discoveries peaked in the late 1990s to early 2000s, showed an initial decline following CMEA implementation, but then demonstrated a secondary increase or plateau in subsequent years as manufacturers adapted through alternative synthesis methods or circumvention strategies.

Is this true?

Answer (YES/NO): NO